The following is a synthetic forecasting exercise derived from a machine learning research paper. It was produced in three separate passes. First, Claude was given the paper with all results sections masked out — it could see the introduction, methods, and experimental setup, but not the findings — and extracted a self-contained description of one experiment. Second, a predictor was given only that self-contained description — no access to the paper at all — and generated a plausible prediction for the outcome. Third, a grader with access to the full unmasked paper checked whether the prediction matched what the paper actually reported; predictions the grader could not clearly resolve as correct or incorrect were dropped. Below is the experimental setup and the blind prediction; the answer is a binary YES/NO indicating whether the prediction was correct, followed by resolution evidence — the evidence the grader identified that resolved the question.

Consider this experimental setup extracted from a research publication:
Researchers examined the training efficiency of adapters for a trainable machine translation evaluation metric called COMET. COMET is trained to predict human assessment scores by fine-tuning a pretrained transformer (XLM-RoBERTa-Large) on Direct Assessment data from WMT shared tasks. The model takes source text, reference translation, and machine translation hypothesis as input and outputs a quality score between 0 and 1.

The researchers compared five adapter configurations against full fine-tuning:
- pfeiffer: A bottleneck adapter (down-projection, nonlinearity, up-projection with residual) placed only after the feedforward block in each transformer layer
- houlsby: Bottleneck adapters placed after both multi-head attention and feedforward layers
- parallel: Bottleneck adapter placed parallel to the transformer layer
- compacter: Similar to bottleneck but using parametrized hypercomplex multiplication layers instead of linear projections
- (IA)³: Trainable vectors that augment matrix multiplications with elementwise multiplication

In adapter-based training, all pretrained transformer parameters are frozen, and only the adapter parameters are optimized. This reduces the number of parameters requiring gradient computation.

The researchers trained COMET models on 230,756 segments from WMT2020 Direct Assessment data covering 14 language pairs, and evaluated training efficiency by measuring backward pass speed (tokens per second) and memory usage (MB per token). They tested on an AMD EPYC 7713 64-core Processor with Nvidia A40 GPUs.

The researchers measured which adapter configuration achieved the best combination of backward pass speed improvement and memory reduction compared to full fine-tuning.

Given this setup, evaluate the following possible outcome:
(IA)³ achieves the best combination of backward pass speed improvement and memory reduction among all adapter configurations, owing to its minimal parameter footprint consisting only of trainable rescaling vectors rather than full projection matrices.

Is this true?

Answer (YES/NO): NO